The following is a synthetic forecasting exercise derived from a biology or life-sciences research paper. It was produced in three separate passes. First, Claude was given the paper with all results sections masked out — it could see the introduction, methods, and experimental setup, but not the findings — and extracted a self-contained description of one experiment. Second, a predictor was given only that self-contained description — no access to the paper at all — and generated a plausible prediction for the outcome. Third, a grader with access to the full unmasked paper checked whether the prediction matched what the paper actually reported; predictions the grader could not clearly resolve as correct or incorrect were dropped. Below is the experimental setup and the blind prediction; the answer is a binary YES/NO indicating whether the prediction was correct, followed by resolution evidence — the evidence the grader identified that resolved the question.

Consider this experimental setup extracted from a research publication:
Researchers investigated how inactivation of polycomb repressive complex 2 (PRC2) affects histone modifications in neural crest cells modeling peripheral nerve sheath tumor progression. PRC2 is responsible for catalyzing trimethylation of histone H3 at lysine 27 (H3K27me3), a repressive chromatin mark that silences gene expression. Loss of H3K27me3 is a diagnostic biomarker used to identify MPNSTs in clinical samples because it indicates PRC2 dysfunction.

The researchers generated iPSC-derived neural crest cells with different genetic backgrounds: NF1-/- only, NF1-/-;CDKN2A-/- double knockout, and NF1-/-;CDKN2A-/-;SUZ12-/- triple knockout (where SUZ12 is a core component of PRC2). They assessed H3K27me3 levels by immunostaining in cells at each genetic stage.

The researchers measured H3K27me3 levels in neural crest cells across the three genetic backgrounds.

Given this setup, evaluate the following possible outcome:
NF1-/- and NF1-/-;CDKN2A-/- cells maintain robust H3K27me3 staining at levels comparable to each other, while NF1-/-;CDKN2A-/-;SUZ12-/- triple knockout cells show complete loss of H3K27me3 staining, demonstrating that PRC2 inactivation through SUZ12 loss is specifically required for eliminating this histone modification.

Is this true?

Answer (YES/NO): YES